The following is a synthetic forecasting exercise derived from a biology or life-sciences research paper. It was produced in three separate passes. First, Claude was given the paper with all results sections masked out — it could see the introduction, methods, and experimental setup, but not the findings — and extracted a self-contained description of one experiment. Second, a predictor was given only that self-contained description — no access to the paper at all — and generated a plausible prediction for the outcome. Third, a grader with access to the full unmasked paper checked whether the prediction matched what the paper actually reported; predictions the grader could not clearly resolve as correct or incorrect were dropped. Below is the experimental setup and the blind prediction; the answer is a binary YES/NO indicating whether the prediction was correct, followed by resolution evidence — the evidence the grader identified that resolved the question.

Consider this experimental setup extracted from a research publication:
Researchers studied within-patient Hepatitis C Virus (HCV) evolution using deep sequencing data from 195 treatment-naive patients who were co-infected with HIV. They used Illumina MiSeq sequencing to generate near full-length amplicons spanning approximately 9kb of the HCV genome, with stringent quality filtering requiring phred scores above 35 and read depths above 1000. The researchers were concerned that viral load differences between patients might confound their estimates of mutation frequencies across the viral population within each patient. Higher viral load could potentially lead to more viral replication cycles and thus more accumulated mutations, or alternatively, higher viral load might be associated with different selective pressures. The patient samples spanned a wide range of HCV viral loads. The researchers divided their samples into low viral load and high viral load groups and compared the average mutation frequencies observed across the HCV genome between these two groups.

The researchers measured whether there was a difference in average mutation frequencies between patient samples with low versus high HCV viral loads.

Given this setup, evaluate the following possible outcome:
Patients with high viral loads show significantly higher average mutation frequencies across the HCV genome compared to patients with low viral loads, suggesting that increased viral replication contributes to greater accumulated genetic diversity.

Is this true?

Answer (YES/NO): NO